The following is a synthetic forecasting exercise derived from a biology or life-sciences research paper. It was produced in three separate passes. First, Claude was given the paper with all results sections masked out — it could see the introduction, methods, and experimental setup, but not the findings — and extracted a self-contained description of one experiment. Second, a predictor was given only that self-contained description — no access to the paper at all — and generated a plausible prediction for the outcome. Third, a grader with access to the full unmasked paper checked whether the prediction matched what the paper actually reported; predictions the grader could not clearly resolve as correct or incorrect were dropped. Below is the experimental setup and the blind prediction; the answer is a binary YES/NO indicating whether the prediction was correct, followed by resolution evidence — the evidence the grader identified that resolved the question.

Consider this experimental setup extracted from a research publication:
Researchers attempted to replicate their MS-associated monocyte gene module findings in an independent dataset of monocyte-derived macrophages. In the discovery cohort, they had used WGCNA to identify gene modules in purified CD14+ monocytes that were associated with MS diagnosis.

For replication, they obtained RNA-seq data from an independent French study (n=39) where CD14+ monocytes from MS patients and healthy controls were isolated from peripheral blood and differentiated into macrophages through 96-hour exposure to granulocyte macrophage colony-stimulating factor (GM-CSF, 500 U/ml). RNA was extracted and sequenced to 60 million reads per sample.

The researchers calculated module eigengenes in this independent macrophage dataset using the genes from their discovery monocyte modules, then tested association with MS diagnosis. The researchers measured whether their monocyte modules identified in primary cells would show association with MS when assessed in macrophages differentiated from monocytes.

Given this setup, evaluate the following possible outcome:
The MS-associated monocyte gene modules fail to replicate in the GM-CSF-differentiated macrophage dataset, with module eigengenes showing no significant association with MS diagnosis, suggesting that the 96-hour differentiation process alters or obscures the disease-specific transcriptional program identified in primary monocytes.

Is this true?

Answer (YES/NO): NO